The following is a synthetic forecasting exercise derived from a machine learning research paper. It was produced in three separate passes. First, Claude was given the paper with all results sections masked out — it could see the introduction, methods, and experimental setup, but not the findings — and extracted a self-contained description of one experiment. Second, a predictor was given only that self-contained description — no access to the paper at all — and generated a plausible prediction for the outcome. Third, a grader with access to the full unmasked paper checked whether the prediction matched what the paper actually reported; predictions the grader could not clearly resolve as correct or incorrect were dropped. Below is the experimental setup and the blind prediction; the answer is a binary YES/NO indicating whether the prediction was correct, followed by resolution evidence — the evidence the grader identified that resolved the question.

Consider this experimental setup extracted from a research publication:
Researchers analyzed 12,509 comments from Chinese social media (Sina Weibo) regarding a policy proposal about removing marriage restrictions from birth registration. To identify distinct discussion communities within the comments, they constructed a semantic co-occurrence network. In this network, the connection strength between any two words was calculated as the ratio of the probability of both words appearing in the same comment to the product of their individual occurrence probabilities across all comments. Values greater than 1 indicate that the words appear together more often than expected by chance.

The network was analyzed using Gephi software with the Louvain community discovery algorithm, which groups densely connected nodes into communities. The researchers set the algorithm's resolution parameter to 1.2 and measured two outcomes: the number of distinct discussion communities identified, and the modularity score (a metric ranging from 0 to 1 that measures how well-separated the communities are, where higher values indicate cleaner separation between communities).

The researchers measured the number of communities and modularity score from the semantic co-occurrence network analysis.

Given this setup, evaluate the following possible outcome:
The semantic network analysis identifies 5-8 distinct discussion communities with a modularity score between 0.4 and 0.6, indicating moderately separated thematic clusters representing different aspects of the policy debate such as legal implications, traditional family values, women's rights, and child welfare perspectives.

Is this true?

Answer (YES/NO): NO